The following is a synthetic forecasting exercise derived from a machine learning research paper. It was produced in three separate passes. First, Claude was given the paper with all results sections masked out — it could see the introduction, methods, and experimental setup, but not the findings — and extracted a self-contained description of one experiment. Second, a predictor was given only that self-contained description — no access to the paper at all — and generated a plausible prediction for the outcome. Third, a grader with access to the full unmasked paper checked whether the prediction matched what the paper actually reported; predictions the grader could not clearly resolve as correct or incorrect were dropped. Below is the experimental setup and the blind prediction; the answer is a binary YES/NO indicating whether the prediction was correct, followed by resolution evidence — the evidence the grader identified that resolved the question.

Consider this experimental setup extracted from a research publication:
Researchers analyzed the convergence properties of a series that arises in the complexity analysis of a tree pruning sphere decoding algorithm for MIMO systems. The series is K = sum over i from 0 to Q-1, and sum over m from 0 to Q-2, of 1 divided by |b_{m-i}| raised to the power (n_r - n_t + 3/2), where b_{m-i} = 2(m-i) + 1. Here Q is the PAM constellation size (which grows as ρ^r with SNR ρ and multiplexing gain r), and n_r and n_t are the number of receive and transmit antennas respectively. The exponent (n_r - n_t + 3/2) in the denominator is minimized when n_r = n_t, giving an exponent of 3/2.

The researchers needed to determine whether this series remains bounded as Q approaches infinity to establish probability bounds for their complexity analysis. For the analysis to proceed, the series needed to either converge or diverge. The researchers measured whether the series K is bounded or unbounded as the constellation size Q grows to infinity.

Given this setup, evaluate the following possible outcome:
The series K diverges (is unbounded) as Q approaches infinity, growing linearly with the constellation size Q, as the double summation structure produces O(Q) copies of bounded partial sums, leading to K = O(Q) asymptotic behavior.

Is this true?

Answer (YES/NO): NO